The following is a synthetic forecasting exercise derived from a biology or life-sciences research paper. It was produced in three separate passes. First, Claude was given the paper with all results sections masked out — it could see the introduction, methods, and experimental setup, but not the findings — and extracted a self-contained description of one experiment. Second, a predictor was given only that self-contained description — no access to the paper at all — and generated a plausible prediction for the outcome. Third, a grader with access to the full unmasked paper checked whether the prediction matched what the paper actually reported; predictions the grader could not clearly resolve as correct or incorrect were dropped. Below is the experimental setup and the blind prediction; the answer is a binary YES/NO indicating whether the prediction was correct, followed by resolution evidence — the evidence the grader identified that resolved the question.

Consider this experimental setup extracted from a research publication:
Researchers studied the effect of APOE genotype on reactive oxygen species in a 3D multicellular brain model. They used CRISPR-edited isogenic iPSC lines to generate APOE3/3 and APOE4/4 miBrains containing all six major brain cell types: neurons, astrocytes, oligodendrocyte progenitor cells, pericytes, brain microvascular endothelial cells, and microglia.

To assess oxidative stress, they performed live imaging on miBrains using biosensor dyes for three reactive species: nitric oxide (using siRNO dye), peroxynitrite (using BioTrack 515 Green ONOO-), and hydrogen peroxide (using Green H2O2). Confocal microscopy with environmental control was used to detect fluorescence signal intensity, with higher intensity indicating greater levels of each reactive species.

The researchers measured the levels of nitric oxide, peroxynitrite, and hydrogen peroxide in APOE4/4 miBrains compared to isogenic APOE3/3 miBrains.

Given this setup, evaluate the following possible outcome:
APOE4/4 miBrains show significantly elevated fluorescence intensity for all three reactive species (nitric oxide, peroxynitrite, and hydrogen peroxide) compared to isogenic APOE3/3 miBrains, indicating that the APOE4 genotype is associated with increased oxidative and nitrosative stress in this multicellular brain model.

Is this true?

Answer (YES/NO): NO